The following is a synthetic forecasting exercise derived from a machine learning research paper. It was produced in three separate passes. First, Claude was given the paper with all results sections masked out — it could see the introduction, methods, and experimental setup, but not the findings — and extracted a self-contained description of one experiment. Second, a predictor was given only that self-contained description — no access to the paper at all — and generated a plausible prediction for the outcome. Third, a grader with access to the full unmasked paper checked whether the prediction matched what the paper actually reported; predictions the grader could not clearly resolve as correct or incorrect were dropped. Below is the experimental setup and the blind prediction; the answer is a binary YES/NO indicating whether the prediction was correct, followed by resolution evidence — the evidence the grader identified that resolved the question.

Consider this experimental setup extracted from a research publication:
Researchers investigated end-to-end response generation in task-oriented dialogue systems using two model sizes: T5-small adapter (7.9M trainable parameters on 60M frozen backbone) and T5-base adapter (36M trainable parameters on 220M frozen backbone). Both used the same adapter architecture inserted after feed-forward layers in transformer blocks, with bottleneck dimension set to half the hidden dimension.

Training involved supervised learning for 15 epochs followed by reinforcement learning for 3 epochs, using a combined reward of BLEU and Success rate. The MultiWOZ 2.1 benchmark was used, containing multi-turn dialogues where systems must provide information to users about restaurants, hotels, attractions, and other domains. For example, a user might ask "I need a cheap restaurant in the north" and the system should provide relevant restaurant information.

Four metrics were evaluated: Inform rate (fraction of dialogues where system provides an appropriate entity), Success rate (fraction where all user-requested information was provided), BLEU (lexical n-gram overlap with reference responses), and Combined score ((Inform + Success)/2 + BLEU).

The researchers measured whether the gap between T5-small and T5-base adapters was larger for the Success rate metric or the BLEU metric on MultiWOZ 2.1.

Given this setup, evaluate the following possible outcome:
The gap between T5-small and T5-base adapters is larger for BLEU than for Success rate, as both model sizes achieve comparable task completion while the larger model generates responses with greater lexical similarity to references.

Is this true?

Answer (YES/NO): NO